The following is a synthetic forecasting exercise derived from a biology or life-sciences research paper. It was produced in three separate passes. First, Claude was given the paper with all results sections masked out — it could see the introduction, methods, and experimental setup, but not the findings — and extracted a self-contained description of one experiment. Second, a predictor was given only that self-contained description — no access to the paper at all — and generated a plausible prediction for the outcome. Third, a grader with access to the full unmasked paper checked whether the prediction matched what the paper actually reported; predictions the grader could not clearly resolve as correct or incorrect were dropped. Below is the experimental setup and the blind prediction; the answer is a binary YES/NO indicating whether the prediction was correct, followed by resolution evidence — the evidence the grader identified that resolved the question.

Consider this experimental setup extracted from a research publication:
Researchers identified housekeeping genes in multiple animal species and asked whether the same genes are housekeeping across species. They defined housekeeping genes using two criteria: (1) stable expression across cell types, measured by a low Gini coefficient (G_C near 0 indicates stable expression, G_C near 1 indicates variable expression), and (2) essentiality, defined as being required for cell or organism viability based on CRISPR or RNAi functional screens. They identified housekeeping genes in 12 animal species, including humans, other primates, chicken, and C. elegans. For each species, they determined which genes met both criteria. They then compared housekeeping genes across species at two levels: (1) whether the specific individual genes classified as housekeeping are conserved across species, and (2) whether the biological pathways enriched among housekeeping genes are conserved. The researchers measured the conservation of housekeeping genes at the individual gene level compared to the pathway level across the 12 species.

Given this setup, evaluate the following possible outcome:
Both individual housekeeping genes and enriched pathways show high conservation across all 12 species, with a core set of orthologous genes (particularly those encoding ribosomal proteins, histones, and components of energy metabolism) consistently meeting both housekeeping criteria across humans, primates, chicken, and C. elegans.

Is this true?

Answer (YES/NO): NO